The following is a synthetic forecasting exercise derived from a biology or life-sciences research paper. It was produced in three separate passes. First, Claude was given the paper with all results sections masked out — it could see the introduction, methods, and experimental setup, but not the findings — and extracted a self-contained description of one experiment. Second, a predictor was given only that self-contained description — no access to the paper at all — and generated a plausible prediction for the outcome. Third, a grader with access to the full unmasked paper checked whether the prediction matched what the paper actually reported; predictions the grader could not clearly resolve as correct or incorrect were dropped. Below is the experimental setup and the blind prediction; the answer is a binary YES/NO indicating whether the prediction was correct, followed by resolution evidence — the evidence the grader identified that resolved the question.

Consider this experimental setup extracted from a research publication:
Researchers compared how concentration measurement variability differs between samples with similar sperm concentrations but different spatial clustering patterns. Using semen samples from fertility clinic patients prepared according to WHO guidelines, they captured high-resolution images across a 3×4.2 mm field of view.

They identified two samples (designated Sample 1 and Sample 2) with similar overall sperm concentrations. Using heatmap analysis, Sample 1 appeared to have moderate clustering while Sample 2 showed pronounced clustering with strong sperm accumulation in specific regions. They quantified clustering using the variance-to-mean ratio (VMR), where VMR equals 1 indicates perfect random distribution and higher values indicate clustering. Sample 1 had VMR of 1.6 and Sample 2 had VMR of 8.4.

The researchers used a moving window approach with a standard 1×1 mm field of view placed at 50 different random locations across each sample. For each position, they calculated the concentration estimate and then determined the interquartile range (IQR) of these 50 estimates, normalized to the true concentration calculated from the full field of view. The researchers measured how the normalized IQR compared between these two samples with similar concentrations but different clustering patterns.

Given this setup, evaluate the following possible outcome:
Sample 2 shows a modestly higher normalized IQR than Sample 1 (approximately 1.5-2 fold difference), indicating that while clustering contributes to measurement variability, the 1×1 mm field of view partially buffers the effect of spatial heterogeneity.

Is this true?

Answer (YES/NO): NO